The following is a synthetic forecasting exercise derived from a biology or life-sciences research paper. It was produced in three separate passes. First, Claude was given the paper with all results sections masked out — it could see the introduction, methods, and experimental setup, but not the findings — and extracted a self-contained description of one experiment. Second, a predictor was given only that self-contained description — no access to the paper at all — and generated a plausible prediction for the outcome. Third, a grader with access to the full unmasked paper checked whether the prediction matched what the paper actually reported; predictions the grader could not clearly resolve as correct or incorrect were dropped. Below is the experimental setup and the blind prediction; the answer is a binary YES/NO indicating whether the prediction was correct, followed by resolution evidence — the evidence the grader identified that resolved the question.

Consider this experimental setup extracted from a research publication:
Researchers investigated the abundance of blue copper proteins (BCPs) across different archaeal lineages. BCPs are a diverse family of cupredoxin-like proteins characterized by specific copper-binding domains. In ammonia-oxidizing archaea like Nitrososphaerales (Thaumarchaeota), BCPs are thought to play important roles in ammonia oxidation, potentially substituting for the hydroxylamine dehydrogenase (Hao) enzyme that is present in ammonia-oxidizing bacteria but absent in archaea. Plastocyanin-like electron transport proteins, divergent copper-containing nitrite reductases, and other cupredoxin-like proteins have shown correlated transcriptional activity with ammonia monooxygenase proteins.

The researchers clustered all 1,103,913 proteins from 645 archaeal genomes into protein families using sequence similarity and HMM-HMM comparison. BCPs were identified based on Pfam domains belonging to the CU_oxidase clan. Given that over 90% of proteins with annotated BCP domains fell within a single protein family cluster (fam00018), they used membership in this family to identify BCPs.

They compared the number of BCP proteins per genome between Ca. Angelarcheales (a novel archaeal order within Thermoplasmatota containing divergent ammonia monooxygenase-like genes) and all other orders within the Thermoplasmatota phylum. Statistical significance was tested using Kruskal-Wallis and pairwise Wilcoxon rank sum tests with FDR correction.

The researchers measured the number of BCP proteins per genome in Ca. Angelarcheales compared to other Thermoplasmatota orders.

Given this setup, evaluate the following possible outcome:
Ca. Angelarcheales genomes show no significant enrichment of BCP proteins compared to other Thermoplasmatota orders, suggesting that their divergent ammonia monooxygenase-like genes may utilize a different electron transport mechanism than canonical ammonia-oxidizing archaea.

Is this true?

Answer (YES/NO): NO